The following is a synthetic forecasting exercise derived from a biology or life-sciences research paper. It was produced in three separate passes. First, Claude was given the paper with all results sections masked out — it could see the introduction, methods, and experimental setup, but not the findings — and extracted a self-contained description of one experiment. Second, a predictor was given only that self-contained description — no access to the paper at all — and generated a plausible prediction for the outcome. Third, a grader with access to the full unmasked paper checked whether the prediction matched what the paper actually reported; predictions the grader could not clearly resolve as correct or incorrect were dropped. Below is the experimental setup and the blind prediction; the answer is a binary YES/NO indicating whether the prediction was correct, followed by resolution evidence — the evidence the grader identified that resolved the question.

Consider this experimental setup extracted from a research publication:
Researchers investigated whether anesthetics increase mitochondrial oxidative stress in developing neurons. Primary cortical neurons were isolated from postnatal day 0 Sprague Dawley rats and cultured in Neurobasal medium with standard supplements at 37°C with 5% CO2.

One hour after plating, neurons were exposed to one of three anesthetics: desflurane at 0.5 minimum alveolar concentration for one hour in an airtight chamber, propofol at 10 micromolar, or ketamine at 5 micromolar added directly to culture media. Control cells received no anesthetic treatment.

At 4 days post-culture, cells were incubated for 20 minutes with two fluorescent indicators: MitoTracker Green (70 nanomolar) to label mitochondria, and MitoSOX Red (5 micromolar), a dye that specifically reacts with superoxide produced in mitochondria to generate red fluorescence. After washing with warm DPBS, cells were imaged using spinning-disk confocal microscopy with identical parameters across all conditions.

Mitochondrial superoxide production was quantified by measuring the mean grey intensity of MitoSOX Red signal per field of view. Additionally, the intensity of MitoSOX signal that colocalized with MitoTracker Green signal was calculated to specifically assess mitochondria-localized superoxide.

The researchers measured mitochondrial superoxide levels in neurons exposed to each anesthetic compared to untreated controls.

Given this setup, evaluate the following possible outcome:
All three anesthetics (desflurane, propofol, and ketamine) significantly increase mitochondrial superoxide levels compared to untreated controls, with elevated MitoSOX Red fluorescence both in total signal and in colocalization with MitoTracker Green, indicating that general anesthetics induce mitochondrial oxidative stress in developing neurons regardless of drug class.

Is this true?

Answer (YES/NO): NO